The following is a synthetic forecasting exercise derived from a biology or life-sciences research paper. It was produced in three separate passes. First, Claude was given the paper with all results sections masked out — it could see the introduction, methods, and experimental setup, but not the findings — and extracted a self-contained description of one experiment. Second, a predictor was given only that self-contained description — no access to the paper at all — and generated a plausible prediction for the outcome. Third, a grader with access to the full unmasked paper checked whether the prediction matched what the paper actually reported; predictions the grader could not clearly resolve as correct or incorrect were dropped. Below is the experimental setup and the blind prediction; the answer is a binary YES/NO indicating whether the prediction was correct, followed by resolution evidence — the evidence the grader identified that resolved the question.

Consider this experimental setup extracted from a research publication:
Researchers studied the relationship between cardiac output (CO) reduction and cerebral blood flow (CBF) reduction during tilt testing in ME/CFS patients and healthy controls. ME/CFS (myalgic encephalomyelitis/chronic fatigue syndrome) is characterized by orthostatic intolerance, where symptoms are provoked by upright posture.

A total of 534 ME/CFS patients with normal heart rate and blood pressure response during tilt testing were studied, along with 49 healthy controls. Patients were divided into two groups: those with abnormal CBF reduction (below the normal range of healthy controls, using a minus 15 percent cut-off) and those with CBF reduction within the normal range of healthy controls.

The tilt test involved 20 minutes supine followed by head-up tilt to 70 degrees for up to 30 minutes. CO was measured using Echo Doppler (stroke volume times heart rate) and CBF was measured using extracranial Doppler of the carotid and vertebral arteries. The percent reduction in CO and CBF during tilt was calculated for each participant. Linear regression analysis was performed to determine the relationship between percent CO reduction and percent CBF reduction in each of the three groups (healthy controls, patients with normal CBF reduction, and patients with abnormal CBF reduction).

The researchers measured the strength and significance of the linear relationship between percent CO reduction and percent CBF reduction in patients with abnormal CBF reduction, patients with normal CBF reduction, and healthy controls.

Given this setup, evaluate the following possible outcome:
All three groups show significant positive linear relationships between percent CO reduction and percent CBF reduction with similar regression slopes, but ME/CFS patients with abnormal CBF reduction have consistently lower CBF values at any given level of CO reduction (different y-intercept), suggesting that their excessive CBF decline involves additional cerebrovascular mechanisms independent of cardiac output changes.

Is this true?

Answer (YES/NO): NO